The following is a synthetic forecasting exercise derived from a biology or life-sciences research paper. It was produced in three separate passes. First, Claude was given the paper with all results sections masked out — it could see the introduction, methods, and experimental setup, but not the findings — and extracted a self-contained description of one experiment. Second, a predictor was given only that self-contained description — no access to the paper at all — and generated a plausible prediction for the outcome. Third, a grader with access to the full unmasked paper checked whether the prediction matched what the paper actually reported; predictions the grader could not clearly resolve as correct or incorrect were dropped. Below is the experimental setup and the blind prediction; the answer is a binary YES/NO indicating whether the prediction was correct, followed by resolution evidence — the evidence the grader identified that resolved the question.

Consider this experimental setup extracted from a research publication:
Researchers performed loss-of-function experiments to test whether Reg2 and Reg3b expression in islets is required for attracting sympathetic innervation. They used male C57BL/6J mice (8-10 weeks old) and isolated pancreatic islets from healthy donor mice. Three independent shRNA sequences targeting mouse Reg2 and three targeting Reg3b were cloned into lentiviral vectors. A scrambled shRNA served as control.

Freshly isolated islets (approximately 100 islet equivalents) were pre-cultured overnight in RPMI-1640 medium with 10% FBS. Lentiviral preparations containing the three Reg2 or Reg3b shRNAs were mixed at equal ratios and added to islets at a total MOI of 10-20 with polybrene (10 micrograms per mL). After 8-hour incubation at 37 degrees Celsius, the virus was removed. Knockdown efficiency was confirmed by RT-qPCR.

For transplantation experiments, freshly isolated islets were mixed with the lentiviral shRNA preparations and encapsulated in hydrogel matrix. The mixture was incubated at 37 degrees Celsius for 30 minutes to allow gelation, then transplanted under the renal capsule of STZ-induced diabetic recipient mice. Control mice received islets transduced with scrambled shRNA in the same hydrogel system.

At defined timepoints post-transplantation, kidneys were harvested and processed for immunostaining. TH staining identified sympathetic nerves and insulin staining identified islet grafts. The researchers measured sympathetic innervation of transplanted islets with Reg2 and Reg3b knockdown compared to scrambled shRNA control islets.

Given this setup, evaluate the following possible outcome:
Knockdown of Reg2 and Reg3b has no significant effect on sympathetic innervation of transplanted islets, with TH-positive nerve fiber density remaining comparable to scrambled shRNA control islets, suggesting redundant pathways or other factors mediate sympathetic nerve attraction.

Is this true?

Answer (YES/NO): NO